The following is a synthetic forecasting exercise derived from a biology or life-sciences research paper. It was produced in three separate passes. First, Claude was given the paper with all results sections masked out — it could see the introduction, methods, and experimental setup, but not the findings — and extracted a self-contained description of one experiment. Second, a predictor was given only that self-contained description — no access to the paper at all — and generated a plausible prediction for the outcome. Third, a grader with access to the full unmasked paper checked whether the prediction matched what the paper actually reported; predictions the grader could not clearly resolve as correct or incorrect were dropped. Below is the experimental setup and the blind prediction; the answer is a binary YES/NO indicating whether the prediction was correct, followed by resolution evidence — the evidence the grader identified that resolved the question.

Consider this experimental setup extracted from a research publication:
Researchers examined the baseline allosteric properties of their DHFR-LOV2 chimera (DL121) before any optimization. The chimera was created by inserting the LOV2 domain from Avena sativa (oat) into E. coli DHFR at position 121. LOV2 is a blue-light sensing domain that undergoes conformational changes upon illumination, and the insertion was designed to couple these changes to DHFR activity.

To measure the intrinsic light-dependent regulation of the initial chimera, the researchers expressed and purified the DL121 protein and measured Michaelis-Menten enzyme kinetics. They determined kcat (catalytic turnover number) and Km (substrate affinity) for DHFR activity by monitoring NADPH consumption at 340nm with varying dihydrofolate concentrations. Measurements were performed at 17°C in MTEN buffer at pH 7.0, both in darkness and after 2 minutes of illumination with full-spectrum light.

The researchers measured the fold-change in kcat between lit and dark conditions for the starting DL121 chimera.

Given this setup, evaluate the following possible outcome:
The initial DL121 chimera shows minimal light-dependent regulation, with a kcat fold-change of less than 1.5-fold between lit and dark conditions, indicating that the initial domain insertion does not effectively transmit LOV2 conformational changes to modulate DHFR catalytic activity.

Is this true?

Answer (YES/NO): YES